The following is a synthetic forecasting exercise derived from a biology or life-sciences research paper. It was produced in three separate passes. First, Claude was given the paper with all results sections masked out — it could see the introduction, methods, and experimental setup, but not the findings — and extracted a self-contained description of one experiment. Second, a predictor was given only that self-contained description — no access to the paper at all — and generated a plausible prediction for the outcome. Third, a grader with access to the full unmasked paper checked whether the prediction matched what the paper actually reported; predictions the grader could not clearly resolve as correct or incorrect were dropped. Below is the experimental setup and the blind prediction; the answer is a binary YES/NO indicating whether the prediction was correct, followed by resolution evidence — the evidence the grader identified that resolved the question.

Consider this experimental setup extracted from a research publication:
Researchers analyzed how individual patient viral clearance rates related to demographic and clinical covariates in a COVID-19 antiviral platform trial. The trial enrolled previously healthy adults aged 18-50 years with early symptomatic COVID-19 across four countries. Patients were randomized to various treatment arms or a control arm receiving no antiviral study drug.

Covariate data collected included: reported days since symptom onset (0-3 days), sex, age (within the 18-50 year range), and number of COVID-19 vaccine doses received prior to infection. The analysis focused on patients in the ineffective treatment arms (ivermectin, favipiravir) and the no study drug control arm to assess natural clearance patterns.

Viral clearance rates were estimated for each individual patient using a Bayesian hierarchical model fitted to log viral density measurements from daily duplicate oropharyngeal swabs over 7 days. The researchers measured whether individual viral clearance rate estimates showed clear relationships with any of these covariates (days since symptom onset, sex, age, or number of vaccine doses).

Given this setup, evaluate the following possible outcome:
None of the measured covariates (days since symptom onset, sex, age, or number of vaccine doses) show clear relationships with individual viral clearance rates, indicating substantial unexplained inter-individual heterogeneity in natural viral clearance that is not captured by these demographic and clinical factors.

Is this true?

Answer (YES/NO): YES